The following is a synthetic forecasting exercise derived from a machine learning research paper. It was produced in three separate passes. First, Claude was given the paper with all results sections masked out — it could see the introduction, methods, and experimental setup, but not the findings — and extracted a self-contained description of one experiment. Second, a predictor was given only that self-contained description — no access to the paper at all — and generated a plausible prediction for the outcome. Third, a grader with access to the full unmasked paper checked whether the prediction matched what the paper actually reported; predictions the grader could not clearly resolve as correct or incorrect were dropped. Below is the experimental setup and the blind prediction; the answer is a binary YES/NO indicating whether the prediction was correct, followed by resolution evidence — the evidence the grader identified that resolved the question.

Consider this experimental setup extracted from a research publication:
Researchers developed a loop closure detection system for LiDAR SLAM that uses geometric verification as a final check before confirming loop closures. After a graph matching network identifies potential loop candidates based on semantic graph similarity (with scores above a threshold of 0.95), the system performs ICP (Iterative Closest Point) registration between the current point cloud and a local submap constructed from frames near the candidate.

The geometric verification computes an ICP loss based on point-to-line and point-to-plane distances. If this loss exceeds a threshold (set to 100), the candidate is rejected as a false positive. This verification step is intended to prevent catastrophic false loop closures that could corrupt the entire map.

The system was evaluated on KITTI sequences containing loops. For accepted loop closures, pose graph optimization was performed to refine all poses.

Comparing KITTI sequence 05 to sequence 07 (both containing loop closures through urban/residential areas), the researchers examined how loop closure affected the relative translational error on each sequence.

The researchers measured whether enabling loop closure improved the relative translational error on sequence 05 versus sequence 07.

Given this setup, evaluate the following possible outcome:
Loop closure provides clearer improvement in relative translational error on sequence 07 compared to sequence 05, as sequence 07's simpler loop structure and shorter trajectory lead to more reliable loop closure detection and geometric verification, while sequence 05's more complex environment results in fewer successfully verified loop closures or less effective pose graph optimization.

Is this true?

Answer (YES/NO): NO